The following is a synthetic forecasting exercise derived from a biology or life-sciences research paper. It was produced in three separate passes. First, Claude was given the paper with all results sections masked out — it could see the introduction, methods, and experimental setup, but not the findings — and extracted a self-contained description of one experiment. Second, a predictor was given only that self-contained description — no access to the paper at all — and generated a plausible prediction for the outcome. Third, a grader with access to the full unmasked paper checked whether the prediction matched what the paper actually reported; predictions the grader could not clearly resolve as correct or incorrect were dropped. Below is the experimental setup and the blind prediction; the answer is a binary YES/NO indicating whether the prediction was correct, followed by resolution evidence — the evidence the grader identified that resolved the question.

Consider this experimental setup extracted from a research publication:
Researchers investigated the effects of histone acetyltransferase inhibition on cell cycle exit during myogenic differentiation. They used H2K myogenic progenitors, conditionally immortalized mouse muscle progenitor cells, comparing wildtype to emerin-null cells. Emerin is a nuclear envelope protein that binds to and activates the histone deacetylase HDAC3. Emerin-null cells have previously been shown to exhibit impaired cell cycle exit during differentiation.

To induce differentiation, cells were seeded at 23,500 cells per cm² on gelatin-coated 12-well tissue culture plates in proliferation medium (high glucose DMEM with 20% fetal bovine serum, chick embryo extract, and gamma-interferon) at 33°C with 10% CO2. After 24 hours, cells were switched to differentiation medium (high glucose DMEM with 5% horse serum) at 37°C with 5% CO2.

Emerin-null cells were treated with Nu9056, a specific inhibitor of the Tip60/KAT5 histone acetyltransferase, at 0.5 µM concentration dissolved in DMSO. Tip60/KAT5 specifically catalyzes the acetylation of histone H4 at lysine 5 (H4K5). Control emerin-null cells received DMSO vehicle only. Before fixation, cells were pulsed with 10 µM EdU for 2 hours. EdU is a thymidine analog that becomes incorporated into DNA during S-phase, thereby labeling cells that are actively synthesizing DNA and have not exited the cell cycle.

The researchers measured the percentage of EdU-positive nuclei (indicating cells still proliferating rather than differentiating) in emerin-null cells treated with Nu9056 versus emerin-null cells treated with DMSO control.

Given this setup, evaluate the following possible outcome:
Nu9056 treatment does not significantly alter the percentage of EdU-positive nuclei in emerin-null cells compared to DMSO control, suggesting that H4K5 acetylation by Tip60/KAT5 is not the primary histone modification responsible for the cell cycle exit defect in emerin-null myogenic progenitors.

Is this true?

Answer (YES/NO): YES